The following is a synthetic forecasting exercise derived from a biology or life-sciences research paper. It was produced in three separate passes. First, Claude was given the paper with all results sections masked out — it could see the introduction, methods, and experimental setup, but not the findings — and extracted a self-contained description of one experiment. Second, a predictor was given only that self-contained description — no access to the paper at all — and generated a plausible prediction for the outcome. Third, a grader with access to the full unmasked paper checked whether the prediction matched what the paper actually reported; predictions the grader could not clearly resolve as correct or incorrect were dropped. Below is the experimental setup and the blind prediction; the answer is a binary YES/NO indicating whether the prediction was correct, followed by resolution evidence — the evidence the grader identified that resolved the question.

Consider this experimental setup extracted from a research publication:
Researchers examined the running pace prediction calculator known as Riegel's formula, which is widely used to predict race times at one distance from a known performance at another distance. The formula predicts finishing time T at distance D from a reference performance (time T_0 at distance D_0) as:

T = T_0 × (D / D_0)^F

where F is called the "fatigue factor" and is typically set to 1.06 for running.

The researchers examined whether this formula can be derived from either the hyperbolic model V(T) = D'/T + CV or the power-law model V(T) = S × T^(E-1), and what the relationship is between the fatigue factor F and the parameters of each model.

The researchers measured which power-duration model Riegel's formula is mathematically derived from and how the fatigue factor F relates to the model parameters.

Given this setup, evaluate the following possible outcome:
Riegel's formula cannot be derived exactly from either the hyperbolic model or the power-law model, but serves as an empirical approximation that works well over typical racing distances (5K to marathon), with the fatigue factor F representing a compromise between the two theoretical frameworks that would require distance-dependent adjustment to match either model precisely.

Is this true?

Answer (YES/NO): NO